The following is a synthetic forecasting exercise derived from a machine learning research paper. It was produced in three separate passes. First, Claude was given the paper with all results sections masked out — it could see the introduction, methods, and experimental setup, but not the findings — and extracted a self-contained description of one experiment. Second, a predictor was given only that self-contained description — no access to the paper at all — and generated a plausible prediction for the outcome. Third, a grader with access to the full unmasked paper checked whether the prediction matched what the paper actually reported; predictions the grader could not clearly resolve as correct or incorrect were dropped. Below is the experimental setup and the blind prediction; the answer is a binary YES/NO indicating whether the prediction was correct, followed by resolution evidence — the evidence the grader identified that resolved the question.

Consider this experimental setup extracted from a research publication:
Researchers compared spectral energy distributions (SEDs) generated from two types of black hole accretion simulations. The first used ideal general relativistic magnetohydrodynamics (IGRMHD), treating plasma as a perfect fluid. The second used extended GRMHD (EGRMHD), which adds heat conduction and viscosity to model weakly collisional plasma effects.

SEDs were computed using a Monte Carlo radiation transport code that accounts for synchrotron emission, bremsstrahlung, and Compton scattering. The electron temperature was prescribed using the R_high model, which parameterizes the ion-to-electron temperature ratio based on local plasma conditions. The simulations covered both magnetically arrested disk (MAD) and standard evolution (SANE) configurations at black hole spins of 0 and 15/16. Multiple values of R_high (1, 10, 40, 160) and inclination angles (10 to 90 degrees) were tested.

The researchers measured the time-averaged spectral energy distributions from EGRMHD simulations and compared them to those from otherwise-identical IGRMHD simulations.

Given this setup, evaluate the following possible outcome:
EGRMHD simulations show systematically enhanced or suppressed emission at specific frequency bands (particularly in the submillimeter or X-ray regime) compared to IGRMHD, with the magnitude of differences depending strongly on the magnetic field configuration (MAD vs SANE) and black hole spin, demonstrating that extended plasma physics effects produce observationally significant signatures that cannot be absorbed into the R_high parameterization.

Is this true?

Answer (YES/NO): NO